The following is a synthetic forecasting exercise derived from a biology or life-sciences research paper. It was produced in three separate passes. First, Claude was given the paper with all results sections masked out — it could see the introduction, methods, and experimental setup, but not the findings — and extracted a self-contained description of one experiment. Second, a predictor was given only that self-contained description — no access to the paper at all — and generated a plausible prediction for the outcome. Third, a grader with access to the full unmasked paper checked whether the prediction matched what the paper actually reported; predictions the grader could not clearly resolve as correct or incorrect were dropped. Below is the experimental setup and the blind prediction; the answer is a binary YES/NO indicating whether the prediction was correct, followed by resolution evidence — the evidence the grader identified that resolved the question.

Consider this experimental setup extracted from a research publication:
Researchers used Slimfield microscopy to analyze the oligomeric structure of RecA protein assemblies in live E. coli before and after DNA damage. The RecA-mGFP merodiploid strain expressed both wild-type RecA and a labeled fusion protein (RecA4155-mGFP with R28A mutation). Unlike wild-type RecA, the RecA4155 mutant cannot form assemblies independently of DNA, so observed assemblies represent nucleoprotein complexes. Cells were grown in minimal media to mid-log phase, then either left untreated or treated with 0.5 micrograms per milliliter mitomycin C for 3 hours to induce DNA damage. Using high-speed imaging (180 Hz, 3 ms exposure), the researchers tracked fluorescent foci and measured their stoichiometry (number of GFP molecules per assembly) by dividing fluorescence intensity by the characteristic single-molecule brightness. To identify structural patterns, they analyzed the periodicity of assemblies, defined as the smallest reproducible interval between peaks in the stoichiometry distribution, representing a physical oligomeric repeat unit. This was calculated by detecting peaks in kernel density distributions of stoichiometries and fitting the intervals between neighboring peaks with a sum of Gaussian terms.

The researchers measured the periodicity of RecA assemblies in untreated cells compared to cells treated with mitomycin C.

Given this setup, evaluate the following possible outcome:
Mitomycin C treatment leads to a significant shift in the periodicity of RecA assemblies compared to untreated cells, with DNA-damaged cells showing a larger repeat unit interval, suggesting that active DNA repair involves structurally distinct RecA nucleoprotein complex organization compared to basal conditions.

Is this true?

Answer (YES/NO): YES